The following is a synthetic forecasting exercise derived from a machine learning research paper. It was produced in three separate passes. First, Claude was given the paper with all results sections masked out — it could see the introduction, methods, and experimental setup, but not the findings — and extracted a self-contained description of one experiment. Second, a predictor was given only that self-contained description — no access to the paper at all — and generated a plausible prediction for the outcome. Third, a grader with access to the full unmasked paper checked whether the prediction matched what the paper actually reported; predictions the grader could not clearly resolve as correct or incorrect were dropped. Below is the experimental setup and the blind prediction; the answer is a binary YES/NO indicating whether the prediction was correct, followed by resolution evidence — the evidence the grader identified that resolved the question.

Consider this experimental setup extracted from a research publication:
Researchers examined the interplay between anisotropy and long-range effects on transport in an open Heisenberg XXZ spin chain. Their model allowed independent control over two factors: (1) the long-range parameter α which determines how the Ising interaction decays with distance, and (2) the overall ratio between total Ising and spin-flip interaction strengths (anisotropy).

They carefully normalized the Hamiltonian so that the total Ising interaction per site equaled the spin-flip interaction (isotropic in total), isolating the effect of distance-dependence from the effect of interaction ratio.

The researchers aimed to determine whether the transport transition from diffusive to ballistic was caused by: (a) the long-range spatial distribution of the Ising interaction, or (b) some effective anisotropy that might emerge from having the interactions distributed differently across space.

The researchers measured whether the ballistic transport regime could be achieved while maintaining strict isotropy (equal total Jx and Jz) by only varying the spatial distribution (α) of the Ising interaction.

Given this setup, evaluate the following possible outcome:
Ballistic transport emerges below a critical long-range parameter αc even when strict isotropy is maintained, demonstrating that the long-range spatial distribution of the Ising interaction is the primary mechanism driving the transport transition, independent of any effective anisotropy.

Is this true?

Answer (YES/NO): YES